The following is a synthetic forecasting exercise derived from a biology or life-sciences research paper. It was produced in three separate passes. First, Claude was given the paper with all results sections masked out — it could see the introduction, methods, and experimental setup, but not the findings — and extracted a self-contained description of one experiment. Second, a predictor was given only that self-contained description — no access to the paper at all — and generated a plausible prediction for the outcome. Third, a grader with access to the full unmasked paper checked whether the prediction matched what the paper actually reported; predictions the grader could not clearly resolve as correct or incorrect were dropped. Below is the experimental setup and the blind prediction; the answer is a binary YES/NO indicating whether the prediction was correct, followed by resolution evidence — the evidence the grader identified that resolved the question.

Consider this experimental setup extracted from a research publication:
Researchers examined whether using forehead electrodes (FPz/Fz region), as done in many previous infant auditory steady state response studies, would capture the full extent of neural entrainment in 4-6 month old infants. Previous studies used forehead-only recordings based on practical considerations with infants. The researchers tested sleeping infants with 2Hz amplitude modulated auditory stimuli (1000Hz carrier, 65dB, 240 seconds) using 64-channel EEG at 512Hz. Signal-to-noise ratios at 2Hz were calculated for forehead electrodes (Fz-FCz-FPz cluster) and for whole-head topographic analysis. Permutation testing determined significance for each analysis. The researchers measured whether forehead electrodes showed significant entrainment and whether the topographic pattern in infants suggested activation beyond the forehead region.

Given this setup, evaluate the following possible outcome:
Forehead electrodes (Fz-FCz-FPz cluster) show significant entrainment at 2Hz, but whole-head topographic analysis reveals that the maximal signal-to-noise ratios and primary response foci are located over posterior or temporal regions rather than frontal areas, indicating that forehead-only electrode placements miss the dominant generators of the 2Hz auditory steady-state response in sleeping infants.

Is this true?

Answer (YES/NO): NO